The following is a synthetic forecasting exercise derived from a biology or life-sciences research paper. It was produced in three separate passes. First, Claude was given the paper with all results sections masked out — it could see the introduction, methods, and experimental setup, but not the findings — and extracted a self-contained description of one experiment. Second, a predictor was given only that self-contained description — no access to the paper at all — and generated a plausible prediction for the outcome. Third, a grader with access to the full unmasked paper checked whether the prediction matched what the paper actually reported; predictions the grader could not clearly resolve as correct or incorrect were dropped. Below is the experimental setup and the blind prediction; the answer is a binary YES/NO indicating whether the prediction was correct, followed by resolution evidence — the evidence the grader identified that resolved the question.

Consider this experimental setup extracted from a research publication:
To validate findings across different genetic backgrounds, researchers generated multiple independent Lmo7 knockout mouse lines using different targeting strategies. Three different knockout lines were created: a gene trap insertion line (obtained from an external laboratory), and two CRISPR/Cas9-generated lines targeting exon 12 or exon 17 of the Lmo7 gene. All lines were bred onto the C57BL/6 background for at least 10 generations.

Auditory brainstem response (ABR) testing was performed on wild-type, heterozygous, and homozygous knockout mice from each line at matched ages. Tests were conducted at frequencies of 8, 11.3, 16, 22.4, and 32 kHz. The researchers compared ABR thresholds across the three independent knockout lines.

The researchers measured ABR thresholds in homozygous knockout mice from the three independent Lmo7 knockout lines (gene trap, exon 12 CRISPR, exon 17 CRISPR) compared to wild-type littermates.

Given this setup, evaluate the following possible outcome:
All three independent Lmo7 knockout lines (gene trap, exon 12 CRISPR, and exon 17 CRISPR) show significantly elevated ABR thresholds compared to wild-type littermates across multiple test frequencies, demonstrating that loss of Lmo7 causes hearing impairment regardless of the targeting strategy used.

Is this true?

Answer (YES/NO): NO